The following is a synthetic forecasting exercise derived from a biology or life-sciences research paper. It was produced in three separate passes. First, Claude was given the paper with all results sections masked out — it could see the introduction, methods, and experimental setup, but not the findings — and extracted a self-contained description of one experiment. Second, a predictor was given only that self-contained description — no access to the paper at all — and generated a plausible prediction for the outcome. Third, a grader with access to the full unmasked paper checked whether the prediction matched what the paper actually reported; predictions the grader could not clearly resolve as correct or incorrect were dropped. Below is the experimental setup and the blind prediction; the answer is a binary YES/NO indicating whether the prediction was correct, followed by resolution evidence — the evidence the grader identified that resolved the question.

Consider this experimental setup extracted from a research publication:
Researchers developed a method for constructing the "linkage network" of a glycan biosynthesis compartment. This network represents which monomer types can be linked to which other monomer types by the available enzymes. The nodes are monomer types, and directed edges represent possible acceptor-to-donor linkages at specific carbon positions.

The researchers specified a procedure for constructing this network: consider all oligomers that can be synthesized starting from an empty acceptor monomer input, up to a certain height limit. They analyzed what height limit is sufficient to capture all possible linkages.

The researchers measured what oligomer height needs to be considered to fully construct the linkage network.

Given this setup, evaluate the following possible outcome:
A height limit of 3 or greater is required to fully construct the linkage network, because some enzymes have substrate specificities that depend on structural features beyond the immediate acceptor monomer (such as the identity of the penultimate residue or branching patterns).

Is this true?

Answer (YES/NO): NO